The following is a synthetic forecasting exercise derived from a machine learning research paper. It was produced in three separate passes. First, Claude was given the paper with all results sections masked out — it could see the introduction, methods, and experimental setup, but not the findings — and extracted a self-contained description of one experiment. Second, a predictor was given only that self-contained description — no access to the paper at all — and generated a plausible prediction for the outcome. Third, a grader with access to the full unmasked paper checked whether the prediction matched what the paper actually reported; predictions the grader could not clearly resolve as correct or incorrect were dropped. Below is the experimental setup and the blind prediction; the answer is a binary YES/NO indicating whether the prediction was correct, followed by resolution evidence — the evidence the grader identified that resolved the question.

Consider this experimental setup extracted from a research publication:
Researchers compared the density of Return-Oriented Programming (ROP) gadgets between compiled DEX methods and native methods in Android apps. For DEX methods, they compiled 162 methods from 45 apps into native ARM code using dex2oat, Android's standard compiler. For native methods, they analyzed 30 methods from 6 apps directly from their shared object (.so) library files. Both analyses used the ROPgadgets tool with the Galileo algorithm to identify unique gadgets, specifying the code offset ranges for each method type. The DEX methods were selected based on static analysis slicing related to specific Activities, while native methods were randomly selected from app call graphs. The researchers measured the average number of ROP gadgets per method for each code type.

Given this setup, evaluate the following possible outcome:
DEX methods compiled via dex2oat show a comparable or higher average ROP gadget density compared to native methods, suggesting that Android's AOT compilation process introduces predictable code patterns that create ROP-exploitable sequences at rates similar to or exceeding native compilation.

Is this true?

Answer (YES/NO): YES